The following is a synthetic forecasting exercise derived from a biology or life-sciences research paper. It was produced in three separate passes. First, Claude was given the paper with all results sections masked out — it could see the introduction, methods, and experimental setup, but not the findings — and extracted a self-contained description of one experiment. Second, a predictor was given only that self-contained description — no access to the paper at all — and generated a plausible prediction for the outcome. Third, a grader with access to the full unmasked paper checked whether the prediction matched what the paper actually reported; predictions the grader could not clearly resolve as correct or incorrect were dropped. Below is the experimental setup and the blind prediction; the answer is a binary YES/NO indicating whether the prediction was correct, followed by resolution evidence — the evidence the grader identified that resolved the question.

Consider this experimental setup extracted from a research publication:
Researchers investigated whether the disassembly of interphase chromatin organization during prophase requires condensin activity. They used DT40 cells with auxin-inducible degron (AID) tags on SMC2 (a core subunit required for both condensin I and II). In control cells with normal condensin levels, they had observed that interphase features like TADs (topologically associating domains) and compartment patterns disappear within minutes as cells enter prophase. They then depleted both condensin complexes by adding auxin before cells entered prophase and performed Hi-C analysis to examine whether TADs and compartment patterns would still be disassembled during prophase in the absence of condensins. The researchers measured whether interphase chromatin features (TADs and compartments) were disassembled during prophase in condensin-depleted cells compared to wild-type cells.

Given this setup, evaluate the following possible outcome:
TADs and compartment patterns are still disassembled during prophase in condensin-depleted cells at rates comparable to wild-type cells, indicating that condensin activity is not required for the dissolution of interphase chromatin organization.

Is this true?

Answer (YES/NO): NO